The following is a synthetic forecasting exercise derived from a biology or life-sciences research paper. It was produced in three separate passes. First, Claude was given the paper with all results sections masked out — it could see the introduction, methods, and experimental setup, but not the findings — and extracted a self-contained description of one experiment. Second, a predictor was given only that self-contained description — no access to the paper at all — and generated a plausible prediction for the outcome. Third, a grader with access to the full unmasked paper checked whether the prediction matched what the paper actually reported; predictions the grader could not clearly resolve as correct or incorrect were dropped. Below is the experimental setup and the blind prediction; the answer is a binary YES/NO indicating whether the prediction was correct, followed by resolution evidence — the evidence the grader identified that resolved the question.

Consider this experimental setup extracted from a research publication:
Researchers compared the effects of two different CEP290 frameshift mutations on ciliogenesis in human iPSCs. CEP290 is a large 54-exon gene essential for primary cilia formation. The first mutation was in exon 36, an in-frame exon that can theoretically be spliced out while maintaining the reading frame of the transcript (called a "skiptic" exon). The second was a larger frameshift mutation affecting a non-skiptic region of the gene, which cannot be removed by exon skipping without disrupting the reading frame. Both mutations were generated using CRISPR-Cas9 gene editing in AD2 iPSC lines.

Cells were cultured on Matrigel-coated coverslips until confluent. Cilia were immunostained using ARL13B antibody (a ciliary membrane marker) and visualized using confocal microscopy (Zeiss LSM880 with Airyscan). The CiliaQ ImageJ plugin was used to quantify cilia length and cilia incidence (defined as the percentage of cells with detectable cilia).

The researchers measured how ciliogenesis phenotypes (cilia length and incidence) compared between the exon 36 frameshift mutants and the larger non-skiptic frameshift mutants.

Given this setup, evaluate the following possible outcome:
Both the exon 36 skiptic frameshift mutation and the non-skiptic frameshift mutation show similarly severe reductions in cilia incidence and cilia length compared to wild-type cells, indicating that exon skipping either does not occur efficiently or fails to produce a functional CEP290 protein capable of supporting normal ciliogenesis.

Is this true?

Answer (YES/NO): NO